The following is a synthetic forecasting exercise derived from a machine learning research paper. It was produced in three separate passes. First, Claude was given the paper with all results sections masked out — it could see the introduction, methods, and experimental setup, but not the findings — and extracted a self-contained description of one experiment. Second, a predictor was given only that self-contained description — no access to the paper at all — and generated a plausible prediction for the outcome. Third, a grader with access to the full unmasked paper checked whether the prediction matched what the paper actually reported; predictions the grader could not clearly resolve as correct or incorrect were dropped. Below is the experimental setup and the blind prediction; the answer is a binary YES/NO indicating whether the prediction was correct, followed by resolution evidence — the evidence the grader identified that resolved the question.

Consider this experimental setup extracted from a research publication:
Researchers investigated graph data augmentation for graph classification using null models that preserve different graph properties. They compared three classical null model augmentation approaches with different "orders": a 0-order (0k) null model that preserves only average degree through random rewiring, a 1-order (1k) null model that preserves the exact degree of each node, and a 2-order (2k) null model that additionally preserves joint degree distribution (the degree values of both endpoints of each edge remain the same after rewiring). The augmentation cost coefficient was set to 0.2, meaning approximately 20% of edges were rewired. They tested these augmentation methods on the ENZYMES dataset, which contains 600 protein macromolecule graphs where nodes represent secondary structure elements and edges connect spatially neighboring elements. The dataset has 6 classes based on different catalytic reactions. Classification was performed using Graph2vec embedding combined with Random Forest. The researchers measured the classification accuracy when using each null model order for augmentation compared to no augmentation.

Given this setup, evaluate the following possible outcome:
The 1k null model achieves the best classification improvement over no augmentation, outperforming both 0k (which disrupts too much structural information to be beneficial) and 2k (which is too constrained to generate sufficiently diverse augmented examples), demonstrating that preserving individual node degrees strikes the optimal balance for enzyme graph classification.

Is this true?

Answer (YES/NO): NO